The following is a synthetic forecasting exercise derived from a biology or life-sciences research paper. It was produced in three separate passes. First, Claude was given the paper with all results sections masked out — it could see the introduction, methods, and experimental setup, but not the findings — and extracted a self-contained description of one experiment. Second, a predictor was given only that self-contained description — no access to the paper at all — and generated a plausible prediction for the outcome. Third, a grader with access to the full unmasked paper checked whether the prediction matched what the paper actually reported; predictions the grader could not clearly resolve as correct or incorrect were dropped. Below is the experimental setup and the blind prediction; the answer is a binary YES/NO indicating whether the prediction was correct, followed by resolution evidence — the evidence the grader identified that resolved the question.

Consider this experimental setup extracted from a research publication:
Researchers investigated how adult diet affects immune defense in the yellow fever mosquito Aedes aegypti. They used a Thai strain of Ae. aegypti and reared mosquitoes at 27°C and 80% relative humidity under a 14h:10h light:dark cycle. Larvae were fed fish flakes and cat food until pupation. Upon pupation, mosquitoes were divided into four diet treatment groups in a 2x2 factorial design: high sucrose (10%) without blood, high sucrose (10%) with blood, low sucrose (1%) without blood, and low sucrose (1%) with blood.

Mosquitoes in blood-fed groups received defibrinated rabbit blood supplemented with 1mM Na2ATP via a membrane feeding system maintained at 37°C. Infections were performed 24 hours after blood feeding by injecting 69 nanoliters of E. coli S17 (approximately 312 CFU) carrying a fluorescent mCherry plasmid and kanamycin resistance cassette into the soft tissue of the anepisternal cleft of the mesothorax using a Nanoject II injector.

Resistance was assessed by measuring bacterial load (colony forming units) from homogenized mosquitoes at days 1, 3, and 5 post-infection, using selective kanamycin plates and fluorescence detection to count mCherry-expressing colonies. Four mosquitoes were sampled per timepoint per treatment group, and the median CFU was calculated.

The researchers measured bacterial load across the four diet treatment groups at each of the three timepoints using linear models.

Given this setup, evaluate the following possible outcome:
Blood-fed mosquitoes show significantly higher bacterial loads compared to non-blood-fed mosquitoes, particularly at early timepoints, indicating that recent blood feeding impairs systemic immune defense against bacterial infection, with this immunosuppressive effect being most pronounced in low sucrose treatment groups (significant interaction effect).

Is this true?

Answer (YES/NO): NO